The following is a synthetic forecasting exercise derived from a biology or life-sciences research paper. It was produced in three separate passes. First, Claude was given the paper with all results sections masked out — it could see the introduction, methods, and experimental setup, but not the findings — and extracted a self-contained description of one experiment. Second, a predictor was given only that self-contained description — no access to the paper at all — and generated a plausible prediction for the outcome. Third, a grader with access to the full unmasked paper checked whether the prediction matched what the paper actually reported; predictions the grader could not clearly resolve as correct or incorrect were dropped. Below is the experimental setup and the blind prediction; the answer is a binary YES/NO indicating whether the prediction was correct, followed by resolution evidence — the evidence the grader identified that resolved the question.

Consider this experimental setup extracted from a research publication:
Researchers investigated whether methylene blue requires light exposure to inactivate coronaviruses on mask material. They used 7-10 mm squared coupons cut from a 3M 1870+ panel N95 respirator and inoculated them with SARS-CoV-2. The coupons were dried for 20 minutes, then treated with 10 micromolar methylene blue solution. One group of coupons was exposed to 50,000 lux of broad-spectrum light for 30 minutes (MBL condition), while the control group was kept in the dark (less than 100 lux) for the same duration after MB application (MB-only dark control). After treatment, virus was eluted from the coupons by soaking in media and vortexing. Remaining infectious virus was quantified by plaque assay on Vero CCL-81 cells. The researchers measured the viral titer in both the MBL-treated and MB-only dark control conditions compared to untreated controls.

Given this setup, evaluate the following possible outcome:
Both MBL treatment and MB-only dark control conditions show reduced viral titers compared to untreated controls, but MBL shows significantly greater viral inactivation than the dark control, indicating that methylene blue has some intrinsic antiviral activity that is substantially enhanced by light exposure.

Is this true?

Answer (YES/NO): YES